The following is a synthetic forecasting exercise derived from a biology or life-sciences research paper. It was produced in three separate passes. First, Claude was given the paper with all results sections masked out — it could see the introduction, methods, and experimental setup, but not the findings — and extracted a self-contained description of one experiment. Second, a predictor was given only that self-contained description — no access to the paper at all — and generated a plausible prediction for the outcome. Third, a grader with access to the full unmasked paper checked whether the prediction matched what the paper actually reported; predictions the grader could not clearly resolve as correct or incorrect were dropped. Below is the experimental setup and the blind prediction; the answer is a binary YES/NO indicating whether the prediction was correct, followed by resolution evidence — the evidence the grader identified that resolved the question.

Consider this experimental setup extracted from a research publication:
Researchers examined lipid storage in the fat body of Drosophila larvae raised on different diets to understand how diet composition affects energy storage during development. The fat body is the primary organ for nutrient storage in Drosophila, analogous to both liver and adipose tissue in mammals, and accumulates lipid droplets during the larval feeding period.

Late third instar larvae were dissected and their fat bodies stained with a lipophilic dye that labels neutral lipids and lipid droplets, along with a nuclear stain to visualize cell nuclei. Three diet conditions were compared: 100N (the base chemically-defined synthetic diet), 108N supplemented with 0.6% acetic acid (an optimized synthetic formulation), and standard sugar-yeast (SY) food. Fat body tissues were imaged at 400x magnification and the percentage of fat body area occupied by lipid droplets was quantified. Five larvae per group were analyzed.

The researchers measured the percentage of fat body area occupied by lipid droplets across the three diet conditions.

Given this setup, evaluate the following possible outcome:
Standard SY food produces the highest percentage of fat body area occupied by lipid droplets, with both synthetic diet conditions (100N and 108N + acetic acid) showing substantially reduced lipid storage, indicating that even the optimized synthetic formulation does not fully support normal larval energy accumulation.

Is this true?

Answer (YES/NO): NO